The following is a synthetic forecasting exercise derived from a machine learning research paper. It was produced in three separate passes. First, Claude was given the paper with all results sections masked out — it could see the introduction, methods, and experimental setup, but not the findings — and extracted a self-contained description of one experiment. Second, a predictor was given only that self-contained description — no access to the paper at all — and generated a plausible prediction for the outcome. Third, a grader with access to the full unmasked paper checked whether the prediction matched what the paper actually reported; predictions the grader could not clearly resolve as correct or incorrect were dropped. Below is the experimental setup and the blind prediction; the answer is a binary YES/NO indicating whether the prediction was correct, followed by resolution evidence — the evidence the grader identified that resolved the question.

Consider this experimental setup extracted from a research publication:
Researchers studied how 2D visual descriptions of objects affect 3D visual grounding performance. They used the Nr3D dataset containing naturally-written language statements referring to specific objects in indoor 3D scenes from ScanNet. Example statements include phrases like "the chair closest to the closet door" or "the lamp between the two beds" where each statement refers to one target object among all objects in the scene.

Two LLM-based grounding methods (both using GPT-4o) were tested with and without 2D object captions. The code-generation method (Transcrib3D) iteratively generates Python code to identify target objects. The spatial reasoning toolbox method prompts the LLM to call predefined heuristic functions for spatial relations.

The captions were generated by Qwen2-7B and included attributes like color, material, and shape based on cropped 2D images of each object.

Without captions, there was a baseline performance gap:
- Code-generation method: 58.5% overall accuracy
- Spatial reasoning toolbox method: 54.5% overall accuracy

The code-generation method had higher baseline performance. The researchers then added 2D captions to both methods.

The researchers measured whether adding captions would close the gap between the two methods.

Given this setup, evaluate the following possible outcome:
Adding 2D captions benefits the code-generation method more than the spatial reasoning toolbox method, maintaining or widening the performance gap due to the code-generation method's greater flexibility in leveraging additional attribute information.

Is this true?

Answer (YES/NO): NO